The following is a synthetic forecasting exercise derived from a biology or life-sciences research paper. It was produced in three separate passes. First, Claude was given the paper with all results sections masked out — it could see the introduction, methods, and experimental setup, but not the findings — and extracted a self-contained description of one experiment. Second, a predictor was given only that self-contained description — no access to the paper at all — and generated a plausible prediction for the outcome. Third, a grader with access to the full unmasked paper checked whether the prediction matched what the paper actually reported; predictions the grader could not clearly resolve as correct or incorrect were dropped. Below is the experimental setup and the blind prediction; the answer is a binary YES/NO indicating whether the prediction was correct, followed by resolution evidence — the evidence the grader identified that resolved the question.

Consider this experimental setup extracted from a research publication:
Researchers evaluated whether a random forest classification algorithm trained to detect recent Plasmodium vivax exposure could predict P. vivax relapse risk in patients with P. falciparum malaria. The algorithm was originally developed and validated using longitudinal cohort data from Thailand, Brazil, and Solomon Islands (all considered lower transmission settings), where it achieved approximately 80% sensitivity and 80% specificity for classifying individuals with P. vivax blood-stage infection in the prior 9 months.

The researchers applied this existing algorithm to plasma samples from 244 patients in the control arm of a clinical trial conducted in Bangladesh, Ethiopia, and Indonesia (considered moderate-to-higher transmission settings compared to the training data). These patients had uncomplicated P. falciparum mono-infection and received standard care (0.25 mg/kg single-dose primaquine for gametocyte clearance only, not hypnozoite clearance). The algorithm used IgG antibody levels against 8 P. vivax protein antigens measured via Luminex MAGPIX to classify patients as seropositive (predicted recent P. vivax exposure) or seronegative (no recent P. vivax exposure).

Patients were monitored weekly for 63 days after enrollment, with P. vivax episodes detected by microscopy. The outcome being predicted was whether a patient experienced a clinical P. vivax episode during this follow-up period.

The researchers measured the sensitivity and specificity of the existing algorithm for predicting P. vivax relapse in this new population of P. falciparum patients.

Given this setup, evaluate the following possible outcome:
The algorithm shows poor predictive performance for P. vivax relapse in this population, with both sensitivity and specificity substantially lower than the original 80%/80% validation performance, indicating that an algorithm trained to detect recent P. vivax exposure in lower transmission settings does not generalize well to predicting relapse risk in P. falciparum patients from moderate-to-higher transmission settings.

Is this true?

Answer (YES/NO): NO